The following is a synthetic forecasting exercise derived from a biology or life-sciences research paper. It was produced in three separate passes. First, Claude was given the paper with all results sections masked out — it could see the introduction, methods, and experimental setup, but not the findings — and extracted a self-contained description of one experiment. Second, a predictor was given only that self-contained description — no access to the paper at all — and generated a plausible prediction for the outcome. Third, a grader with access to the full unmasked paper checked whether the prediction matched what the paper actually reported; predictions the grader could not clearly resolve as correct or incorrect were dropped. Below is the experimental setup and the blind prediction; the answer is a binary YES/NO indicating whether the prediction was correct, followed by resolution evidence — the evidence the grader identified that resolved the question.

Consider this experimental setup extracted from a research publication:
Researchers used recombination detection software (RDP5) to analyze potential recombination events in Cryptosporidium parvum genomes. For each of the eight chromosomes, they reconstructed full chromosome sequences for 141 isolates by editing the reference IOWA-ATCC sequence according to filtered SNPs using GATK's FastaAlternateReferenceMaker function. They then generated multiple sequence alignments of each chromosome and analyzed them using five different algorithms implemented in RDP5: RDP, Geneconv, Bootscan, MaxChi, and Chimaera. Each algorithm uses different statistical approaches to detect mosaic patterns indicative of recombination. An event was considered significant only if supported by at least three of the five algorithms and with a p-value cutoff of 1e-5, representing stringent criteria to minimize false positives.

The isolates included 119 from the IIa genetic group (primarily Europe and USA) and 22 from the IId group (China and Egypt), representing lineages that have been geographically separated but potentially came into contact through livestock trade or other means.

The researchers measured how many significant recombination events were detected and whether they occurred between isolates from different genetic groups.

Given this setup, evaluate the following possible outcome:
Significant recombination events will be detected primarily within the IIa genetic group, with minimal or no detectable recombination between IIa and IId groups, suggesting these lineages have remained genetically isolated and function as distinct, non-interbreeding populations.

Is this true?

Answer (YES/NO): NO